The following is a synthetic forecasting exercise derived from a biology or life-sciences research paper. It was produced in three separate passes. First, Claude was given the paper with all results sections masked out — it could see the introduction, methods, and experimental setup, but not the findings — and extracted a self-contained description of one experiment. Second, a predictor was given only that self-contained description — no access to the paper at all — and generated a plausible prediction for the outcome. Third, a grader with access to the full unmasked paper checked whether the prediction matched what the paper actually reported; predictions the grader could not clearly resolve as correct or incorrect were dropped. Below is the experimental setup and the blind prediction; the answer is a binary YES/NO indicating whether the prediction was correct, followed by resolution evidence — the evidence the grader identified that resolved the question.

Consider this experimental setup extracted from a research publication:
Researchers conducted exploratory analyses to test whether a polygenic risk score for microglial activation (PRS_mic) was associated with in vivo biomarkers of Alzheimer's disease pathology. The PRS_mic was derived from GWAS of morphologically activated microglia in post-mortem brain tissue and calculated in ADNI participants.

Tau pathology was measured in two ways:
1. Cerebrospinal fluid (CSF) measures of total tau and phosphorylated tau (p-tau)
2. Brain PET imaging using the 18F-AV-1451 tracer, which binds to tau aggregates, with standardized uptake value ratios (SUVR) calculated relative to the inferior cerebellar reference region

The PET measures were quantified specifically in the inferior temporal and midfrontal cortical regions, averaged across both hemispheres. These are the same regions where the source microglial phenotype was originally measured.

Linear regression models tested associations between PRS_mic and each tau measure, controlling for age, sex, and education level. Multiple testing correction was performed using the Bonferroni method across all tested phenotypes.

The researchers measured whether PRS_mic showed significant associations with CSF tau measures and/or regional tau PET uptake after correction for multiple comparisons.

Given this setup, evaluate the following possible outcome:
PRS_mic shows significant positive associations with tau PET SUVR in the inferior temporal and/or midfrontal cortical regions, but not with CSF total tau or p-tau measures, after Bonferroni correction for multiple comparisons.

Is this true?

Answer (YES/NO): NO